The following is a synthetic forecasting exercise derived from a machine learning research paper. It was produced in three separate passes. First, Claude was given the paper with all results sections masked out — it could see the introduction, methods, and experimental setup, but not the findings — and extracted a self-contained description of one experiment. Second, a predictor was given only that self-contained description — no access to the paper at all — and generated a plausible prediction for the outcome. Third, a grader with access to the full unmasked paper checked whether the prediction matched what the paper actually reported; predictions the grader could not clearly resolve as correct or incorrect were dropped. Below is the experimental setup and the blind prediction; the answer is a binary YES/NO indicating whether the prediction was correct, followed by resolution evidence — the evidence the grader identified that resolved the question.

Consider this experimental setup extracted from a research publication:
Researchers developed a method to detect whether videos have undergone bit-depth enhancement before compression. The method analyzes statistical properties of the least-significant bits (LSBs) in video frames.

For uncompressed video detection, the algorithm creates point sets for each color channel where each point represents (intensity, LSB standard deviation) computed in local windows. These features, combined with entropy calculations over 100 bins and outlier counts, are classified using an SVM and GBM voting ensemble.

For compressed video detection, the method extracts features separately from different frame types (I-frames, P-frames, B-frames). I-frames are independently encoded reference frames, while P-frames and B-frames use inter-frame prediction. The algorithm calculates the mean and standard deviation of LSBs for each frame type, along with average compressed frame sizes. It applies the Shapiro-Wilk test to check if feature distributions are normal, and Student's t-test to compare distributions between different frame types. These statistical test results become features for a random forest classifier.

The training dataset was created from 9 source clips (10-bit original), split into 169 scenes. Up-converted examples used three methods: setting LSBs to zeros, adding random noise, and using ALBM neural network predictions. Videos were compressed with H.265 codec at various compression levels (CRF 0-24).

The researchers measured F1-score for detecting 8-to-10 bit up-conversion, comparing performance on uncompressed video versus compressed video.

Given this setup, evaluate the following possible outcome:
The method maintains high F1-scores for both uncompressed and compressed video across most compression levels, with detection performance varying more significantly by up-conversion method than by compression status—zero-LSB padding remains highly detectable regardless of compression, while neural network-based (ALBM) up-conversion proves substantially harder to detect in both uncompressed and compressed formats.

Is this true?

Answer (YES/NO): NO